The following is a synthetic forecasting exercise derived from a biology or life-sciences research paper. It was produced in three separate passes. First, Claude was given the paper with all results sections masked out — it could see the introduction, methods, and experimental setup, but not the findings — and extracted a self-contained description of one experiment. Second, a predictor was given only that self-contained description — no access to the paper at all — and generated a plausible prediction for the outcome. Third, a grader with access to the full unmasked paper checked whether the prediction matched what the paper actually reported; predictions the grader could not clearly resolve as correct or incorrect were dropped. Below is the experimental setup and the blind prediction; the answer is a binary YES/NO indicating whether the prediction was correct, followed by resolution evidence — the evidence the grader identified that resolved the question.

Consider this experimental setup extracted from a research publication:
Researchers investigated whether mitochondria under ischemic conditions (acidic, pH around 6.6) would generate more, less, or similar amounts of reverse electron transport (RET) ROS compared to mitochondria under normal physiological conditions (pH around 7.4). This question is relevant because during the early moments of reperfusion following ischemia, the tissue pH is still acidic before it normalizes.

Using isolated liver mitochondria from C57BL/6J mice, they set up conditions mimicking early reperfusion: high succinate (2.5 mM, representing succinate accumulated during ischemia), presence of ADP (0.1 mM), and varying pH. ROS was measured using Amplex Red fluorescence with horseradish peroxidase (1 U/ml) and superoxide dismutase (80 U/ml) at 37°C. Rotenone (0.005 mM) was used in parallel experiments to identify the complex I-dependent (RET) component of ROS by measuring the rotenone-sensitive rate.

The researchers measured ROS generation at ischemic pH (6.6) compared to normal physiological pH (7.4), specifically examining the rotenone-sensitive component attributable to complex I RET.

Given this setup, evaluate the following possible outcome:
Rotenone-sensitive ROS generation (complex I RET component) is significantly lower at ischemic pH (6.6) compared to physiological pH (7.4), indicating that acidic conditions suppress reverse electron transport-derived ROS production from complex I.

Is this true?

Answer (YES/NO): NO